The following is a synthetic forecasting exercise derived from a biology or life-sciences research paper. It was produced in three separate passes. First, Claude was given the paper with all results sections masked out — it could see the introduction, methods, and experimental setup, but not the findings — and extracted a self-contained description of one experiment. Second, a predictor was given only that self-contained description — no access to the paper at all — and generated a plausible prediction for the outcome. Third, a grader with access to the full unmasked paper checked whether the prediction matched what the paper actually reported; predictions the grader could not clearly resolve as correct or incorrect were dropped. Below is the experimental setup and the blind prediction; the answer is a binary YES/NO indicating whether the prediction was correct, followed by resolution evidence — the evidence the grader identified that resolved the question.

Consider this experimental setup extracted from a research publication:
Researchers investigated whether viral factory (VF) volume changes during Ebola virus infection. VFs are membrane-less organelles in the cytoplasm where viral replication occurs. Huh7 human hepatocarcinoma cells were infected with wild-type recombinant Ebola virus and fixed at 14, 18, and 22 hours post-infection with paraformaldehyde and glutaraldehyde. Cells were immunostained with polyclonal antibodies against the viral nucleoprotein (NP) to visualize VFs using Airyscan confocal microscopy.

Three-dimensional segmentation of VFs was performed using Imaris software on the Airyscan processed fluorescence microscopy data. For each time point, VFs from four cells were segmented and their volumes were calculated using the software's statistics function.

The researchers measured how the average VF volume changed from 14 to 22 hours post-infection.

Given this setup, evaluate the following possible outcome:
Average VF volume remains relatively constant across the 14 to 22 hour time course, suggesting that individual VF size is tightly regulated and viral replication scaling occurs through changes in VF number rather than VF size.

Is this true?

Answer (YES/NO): NO